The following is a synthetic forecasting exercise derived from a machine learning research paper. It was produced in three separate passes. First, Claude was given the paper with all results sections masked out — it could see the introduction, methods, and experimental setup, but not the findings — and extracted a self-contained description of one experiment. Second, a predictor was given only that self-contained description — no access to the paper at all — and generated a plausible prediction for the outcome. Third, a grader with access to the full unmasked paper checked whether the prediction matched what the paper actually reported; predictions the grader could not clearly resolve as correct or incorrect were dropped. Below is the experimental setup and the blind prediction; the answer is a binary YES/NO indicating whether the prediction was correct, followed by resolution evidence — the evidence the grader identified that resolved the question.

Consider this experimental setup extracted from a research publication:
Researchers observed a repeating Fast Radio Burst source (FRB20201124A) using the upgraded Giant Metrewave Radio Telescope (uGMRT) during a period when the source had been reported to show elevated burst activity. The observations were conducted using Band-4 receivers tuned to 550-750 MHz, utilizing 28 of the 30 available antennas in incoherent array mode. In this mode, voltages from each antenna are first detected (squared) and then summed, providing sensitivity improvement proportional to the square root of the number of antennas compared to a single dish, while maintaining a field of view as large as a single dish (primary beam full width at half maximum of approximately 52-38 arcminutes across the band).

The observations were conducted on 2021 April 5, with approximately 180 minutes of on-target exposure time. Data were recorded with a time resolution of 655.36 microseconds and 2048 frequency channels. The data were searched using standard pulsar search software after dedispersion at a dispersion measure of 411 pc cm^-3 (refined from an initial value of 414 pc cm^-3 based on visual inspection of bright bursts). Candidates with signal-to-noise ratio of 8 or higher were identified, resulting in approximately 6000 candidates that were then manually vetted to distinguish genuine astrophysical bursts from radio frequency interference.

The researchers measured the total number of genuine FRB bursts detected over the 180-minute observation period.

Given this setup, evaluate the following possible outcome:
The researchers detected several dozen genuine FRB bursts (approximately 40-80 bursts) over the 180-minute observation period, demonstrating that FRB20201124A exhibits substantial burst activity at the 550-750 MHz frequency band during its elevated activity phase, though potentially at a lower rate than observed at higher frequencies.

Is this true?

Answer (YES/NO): YES